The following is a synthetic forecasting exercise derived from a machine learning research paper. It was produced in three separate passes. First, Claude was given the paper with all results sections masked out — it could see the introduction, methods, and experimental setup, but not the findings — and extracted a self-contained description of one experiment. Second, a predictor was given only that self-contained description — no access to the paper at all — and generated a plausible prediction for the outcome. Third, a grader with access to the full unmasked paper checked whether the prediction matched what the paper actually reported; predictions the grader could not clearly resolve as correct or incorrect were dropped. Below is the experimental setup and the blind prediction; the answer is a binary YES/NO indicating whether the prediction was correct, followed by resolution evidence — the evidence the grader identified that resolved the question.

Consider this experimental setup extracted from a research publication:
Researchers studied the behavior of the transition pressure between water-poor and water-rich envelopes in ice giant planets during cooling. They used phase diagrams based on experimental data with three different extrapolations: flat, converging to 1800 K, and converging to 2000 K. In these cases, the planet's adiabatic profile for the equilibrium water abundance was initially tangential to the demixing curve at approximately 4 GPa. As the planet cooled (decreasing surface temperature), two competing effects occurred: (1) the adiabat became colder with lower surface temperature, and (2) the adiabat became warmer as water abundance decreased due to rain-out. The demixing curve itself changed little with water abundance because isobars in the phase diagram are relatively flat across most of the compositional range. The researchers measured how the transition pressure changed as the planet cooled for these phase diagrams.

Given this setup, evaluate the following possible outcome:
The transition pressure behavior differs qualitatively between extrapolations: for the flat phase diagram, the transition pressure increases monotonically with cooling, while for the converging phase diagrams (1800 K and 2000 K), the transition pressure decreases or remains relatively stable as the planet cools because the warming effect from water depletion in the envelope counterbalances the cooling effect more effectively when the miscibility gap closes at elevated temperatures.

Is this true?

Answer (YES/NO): NO